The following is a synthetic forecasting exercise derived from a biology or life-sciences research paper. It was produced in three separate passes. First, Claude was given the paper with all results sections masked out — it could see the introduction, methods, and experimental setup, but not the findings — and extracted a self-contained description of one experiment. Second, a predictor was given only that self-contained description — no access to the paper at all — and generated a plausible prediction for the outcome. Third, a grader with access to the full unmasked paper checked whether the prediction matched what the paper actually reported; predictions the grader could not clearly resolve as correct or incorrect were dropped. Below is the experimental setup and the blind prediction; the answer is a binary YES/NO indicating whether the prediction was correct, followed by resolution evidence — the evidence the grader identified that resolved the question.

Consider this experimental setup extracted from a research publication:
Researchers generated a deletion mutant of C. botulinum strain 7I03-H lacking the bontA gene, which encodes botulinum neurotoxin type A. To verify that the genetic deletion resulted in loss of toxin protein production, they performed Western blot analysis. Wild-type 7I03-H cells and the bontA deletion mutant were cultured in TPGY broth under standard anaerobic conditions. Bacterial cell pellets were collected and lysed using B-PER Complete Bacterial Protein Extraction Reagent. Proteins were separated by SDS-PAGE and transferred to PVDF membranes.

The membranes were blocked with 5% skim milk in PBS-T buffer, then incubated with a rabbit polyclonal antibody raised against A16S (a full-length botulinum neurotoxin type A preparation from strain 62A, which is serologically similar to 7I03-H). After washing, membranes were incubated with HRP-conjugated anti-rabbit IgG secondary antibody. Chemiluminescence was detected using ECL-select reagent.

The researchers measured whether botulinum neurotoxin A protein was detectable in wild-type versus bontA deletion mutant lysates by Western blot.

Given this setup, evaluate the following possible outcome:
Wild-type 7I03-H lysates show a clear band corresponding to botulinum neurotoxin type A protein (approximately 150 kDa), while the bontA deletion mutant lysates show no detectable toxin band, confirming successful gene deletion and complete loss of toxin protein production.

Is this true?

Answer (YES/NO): YES